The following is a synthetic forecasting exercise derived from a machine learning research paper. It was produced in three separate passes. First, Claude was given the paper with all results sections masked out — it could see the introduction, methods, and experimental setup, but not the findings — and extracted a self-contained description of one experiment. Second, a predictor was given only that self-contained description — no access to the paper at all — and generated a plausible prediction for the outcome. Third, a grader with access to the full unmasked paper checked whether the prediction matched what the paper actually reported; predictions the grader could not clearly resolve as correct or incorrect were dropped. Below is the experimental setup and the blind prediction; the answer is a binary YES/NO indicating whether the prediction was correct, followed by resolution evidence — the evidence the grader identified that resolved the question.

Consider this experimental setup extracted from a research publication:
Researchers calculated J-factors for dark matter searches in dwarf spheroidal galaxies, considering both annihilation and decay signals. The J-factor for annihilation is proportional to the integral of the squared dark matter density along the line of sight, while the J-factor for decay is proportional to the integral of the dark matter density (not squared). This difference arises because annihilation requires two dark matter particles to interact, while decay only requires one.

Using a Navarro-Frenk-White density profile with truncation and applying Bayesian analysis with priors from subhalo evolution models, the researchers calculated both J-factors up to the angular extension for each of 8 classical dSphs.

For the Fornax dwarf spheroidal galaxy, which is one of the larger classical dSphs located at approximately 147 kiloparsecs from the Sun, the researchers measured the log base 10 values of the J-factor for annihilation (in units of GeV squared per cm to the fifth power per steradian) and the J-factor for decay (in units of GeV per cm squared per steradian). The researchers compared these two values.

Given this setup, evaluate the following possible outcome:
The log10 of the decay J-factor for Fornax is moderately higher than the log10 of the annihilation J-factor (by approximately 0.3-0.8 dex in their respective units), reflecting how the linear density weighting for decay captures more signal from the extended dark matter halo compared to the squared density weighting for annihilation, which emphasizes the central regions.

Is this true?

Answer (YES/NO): NO